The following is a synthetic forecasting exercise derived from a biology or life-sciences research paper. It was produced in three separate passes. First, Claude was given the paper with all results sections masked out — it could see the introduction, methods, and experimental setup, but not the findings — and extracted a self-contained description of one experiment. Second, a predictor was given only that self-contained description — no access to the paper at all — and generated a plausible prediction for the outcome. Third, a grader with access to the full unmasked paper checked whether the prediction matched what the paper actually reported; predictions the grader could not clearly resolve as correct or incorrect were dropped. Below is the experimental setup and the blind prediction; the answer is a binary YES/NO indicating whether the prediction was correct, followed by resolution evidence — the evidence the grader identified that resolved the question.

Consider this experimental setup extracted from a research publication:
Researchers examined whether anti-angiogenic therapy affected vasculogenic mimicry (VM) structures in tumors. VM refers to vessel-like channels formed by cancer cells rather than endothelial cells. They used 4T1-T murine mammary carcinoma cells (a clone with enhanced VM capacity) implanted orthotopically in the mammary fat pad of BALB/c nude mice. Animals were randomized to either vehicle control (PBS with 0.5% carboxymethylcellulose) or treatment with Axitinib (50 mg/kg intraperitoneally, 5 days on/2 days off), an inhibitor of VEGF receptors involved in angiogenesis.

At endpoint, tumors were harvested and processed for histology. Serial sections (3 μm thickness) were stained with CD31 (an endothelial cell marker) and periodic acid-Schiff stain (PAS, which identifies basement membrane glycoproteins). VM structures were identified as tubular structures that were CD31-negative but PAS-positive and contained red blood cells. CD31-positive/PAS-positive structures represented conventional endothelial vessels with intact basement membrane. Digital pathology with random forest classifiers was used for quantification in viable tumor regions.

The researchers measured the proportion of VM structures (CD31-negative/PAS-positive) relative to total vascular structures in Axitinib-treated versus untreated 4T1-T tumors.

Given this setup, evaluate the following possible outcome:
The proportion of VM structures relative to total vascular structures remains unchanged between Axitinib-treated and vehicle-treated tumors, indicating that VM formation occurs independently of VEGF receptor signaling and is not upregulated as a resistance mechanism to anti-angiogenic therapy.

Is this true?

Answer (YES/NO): NO